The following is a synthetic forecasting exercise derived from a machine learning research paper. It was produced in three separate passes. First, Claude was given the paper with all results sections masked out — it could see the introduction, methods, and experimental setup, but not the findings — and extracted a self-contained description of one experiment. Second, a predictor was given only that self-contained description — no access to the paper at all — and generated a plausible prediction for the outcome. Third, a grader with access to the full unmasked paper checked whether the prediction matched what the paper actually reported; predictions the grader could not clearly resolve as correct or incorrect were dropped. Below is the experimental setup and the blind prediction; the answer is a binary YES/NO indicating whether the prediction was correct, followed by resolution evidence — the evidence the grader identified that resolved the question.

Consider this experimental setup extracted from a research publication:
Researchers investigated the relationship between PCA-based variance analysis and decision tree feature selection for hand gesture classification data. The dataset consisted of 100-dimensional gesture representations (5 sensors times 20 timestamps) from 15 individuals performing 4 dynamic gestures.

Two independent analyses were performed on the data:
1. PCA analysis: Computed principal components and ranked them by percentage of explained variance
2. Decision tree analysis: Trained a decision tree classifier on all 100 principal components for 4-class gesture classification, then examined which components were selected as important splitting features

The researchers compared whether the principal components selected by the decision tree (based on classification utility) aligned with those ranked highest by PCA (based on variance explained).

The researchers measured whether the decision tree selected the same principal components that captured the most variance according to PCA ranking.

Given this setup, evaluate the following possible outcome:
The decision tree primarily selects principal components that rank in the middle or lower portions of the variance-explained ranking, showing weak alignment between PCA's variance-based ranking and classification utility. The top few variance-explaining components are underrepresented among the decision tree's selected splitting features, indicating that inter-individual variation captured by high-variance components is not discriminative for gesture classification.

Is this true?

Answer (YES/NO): NO